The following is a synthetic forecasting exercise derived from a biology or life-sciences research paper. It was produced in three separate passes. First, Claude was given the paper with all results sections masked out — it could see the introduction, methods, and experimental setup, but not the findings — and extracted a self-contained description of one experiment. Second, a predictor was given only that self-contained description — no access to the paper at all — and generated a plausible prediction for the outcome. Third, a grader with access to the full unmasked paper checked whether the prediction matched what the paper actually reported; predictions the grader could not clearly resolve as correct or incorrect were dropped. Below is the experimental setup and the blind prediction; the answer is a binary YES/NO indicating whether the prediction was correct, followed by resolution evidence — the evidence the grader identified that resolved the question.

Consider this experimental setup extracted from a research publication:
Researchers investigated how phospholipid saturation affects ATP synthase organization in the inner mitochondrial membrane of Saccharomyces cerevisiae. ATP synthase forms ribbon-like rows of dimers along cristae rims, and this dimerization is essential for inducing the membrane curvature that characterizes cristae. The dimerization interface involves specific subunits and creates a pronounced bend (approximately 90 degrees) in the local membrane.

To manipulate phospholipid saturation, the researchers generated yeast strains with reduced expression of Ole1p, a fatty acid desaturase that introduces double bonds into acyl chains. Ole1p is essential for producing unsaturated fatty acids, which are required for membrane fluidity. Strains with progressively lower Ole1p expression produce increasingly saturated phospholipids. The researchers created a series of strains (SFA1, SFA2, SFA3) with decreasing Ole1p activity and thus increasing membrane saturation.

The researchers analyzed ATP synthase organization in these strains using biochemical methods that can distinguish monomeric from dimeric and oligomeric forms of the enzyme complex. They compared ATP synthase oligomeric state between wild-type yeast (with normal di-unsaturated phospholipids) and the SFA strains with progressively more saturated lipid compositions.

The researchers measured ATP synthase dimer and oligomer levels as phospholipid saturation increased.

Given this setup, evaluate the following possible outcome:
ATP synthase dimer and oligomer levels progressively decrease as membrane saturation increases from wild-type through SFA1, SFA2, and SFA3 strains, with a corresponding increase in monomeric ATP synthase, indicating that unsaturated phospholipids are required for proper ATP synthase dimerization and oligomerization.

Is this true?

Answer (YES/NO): YES